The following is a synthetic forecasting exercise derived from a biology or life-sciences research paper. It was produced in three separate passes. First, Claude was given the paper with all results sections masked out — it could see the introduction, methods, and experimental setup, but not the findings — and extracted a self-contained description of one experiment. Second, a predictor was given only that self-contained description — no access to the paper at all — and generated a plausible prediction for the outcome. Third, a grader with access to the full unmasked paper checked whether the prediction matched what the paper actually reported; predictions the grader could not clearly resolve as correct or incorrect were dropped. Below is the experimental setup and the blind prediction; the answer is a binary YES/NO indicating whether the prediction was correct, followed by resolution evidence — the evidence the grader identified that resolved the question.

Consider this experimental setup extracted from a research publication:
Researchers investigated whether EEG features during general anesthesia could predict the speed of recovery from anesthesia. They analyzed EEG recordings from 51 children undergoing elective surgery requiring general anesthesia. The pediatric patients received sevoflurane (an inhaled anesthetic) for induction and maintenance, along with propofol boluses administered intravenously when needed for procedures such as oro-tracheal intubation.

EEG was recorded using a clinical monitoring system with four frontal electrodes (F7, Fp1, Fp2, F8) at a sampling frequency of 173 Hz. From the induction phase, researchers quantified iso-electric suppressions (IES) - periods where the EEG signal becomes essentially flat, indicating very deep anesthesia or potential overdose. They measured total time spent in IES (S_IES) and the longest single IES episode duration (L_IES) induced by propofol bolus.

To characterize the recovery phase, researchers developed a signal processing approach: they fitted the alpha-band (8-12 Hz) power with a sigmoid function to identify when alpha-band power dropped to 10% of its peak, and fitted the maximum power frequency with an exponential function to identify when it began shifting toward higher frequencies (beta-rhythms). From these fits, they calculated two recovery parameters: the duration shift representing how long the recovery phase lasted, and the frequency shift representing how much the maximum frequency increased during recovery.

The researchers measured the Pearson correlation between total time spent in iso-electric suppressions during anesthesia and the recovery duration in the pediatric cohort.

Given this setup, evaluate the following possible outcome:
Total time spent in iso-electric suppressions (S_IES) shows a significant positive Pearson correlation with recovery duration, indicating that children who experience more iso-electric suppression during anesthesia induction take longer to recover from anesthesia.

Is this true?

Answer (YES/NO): NO